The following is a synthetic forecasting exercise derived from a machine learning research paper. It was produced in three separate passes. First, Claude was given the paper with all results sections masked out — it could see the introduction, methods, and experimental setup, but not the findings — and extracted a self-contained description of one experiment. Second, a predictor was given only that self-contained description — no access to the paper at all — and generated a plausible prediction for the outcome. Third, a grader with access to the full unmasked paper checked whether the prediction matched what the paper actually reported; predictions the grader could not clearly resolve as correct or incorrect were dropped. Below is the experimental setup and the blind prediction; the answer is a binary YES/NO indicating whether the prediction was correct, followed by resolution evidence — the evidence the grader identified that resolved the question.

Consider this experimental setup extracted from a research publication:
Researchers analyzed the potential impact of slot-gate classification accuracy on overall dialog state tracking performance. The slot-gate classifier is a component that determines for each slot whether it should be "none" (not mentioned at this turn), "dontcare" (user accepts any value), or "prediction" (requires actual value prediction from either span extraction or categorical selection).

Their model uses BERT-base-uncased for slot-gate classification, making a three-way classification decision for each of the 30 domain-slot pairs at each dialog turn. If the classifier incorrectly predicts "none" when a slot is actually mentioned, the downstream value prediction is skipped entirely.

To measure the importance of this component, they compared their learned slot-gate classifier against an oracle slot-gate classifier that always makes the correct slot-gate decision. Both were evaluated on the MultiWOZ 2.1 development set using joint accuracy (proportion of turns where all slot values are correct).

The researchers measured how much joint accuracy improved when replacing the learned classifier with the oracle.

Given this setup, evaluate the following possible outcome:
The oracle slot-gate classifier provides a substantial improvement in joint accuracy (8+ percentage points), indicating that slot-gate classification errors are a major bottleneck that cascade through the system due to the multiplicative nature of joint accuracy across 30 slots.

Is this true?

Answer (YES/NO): YES